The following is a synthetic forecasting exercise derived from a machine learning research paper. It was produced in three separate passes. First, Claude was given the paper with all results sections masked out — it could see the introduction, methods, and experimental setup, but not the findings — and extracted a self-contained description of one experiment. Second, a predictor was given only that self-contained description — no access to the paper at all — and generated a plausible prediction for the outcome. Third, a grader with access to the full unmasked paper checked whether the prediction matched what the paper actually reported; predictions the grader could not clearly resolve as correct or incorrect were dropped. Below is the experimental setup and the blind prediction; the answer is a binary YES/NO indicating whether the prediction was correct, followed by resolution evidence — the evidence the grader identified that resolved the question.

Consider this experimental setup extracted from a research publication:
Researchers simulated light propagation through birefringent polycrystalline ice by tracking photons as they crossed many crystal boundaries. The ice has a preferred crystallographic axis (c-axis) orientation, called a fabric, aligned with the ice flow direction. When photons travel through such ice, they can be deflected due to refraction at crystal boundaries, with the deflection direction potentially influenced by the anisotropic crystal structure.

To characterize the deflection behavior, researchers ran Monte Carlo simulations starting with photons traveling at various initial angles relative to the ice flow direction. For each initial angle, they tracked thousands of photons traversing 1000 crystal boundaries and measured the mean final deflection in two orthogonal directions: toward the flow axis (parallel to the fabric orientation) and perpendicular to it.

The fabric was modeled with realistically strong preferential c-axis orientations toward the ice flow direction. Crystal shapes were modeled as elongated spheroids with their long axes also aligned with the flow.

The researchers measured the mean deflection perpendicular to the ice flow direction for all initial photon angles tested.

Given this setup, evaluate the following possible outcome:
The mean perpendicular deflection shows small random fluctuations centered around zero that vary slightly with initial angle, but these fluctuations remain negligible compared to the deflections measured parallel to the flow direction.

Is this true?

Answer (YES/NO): NO